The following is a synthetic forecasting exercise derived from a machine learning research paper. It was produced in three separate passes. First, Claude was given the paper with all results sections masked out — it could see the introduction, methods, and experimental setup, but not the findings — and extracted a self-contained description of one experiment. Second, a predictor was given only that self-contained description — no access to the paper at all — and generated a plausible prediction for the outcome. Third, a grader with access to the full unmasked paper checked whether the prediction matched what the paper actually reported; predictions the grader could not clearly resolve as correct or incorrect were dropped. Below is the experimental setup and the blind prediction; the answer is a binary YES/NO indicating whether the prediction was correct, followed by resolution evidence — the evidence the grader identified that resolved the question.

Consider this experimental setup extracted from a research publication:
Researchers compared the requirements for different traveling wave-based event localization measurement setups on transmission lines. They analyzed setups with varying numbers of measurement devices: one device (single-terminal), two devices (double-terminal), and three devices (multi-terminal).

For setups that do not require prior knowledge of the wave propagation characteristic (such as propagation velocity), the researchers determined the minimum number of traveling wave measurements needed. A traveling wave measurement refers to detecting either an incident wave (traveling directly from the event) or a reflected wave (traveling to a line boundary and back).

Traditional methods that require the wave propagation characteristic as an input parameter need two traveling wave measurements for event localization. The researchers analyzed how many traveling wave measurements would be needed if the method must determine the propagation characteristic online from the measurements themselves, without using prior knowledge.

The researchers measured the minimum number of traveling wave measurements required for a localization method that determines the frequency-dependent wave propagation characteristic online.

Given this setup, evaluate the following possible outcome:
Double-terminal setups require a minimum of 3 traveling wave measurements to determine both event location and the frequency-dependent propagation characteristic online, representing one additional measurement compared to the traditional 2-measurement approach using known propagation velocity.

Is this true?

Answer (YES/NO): YES